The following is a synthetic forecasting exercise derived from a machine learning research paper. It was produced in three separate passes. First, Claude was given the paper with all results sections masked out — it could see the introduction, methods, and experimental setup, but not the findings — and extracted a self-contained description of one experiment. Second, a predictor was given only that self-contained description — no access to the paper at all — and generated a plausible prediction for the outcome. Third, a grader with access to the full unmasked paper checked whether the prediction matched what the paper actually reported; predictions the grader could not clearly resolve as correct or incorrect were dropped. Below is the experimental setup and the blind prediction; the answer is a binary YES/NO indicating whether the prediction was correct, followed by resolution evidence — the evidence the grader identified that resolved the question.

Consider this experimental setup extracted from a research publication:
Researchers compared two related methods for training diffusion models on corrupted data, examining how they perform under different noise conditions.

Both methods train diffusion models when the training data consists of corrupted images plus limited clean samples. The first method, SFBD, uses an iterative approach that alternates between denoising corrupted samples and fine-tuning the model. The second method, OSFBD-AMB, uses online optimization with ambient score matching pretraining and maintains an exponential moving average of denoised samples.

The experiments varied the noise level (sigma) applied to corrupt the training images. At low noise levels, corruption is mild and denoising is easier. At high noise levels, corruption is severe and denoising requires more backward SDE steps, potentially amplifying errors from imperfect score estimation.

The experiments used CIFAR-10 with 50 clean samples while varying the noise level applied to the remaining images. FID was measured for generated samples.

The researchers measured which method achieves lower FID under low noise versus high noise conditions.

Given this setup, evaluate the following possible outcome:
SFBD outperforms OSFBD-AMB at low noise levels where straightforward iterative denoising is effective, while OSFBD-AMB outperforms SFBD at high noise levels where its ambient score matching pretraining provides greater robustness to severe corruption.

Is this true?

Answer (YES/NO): NO